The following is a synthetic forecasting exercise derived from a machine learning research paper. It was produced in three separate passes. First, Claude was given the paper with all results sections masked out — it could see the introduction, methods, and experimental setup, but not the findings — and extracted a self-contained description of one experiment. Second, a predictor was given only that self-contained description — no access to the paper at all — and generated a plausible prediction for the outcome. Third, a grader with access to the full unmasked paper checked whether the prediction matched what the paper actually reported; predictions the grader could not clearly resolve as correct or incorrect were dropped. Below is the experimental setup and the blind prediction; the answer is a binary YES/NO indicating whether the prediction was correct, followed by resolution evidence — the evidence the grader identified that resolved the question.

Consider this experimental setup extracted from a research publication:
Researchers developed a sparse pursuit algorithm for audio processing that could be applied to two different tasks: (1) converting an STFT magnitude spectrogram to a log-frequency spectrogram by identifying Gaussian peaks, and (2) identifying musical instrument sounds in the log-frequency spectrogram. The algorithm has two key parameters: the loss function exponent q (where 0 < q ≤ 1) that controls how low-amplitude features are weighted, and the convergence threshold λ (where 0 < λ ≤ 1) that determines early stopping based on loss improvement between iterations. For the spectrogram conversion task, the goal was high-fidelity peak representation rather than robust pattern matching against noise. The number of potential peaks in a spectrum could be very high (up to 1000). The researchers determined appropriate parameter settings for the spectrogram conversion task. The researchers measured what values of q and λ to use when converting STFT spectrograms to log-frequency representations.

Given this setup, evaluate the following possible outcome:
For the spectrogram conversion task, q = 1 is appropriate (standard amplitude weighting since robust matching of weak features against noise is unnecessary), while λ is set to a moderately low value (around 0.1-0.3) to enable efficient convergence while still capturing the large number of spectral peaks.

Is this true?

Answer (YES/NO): NO